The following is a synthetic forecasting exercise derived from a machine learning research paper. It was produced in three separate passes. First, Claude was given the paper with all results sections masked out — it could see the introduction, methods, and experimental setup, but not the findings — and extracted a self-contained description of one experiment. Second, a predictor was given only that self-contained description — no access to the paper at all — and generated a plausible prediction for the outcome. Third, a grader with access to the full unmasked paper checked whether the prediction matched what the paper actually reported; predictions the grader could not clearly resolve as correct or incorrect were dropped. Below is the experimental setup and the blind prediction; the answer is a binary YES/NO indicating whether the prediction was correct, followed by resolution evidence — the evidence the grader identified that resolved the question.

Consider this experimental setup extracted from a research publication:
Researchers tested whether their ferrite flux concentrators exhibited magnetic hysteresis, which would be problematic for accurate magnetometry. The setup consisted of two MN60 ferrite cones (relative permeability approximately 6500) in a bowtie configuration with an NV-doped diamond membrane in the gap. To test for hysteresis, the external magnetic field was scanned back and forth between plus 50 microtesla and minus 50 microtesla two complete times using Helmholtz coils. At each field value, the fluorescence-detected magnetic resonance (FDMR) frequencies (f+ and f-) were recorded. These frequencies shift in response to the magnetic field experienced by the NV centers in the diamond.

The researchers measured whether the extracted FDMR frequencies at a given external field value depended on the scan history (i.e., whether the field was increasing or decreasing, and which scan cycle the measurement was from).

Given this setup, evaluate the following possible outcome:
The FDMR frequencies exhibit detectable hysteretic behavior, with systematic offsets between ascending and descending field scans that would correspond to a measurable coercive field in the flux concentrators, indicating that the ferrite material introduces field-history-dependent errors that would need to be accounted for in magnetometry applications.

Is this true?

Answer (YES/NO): NO